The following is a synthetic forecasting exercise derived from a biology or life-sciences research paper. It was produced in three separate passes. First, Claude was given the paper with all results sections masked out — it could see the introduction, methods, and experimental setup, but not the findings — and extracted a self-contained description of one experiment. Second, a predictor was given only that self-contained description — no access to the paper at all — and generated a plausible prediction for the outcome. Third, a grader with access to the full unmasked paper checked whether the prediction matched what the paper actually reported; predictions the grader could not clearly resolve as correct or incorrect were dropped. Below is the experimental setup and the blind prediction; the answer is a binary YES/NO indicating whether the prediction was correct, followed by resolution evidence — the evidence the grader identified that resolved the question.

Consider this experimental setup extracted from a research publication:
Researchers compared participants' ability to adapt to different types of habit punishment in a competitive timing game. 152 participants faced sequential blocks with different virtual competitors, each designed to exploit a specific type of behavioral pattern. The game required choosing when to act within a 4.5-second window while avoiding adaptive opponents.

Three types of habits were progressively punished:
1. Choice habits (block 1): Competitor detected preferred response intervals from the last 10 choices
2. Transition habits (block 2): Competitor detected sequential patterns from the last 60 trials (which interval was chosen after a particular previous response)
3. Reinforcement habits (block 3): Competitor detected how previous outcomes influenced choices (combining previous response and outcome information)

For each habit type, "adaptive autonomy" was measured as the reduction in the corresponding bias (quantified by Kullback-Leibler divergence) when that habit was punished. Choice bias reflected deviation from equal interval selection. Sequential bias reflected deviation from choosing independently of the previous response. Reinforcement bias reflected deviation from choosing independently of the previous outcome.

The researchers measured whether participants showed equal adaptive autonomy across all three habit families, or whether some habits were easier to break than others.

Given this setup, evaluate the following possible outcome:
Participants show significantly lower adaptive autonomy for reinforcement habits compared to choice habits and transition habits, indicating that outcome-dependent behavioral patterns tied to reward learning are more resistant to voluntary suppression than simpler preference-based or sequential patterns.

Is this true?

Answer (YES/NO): YES